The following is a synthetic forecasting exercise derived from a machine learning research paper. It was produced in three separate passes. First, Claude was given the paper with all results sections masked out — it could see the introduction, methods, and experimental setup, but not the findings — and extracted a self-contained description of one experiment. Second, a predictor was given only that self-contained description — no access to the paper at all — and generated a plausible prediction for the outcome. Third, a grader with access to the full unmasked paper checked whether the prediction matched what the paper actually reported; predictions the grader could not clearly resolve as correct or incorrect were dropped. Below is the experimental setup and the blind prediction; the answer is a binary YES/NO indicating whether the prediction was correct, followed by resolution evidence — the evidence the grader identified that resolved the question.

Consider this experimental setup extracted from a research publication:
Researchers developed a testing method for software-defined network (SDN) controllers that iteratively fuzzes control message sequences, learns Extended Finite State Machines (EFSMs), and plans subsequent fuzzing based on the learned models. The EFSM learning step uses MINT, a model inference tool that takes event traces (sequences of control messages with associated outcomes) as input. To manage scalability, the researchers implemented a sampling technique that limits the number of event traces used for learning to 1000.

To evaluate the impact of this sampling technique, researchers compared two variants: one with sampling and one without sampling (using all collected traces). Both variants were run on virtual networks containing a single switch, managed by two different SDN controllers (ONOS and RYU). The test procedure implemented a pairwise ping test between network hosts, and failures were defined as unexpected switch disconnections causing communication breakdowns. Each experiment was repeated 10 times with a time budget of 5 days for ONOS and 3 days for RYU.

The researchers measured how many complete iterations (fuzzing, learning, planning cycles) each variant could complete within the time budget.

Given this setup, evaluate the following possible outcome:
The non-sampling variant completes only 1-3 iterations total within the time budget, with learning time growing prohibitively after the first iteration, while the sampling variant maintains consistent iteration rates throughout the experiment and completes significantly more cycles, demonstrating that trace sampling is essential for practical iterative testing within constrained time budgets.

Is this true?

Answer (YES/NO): NO